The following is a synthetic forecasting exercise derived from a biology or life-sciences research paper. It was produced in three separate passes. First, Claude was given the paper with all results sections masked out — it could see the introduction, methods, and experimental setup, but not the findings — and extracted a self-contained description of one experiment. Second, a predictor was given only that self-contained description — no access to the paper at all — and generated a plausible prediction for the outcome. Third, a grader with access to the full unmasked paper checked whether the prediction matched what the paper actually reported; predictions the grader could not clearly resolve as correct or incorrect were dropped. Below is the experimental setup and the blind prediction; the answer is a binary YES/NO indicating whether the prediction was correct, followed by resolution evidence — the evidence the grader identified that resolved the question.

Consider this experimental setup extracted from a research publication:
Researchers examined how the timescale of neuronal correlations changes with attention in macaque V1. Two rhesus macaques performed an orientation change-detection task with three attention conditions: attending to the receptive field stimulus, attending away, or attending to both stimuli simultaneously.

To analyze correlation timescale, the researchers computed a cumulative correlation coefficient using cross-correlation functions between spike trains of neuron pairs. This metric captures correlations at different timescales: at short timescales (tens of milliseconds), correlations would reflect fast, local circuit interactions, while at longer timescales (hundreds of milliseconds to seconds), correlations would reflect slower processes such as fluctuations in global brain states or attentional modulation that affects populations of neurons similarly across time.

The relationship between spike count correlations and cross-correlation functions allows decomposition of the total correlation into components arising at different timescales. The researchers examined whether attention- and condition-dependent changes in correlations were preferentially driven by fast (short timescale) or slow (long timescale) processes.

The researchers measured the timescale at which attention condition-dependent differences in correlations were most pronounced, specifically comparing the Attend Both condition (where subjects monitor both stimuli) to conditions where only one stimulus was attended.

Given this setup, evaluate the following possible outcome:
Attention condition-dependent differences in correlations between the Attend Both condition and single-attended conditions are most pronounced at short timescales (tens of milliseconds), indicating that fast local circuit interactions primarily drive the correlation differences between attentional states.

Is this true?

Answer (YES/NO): NO